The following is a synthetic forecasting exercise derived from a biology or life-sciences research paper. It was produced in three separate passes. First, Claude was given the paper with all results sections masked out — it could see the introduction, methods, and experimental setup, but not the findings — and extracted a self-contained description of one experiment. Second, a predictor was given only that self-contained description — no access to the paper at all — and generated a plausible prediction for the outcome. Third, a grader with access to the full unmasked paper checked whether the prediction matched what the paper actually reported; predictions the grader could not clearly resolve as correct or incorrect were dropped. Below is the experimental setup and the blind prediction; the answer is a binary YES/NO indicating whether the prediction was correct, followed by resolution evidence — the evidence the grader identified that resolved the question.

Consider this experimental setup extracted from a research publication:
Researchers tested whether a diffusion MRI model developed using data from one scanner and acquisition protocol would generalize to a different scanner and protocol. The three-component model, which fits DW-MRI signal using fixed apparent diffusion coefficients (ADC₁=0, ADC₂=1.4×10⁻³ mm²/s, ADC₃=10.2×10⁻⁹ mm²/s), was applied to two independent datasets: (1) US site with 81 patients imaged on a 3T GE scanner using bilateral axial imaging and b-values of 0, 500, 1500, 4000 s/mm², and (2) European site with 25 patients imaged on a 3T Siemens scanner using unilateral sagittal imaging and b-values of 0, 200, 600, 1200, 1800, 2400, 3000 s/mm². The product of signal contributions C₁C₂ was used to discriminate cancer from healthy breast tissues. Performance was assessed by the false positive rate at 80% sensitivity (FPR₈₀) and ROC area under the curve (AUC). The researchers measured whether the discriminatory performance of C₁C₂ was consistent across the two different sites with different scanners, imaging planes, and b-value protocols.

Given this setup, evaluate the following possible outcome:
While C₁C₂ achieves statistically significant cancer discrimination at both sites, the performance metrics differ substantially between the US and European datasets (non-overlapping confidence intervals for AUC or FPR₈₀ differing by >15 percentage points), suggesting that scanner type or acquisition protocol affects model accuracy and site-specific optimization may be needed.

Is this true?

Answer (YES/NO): NO